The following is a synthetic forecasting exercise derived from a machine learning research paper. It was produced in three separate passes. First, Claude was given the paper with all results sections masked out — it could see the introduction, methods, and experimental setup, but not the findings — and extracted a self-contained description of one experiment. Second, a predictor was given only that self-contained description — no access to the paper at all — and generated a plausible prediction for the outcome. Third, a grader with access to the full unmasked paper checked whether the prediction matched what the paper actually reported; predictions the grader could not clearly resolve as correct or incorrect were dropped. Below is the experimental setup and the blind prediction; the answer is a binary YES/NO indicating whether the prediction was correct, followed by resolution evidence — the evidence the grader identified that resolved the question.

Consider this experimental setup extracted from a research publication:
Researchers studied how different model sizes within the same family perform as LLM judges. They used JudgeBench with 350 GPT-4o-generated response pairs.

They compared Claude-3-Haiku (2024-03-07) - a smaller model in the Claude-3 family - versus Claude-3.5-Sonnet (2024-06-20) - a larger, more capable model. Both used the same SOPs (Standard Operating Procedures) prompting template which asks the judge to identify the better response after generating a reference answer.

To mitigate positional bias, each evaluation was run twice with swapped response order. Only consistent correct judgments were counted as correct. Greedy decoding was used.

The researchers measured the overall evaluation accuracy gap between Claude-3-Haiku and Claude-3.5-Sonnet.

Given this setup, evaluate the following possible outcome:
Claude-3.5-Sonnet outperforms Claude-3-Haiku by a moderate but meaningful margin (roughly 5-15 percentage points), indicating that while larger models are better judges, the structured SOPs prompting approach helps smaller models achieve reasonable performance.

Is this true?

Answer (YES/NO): NO